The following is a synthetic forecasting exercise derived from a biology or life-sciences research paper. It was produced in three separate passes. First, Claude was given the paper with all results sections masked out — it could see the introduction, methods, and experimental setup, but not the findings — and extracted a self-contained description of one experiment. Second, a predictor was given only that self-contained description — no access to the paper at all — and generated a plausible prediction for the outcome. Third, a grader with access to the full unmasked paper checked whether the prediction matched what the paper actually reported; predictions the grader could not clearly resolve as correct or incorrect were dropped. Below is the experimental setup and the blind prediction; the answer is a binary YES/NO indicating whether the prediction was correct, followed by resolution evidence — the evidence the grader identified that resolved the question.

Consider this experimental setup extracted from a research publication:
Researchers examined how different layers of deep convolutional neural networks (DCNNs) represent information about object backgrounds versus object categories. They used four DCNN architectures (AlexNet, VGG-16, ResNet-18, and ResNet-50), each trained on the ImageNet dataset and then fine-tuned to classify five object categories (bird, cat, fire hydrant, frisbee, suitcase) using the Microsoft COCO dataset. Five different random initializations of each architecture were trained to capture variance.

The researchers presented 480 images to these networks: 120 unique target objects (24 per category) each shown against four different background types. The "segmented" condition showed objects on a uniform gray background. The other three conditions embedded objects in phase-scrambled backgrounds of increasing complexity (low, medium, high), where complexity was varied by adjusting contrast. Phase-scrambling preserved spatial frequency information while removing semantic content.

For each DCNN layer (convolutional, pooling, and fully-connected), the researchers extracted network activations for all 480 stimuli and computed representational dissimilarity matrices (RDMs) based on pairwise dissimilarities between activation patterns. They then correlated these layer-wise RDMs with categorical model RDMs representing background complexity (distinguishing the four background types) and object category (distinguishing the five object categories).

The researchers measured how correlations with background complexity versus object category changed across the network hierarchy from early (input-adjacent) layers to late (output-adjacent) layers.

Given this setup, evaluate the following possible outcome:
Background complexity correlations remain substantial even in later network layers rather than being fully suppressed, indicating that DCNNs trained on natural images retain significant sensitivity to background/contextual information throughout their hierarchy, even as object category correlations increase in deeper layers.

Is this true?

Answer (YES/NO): NO